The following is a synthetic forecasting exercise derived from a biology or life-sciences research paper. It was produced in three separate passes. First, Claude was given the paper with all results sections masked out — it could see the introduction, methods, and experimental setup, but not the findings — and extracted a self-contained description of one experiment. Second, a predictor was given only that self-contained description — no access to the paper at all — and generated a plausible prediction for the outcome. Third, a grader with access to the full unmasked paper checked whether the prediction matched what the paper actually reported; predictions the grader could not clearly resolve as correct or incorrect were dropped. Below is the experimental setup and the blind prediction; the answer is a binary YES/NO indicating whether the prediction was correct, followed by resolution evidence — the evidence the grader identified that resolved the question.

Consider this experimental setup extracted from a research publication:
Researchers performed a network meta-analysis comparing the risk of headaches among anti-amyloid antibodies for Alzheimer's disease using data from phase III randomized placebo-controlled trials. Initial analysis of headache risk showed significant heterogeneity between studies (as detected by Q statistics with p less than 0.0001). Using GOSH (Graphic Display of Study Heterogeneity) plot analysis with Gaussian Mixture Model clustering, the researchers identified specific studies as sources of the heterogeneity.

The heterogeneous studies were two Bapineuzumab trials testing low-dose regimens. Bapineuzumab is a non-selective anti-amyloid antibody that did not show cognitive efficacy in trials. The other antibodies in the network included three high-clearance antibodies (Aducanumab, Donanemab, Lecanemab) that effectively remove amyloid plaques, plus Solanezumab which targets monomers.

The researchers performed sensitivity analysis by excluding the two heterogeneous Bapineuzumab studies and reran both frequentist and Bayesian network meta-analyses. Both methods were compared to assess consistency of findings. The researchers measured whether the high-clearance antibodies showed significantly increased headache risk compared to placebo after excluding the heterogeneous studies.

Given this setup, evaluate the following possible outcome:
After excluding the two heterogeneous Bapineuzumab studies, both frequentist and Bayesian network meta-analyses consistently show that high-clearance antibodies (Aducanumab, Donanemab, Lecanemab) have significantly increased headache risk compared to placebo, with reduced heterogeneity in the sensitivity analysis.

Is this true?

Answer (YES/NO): NO